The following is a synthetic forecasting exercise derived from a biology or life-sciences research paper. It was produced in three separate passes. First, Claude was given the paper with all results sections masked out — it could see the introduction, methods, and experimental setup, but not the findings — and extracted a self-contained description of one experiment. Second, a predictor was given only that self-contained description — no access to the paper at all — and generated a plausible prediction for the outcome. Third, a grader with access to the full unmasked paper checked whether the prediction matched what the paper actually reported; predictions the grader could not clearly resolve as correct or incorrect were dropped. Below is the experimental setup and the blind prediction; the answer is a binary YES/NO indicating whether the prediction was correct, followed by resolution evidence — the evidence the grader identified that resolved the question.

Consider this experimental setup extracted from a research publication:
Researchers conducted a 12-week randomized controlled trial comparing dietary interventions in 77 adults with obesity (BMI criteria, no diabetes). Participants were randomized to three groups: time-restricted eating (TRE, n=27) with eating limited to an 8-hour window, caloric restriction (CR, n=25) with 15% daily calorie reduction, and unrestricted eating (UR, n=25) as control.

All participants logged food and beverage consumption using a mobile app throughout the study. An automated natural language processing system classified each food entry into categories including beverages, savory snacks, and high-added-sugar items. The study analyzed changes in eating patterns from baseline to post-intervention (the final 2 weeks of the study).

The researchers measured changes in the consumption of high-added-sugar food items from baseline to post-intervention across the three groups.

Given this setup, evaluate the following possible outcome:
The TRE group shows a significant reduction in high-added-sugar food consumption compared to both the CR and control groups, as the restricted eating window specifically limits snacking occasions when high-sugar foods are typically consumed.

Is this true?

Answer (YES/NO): NO